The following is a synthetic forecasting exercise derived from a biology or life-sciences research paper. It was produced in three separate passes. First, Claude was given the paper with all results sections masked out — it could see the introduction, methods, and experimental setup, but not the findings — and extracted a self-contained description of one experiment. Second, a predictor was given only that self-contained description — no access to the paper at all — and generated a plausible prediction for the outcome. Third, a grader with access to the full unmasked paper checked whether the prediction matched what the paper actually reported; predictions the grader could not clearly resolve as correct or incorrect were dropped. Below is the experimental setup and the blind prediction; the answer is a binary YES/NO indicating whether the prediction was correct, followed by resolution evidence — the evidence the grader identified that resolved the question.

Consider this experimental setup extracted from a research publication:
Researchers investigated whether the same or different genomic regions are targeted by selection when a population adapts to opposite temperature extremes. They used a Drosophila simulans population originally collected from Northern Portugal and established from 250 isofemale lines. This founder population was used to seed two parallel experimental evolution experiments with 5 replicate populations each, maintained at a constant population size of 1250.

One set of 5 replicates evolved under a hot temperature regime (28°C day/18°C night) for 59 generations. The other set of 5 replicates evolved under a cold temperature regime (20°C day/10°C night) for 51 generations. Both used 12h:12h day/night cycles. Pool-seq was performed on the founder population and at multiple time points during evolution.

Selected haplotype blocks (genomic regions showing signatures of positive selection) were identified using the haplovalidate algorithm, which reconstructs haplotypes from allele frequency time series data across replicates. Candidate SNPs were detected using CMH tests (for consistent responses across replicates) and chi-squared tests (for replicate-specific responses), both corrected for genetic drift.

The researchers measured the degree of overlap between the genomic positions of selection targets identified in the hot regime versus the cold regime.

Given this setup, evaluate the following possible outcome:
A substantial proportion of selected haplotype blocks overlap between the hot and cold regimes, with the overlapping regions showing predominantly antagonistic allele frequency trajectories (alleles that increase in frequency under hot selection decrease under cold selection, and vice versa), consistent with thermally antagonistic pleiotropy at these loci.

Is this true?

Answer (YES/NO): NO